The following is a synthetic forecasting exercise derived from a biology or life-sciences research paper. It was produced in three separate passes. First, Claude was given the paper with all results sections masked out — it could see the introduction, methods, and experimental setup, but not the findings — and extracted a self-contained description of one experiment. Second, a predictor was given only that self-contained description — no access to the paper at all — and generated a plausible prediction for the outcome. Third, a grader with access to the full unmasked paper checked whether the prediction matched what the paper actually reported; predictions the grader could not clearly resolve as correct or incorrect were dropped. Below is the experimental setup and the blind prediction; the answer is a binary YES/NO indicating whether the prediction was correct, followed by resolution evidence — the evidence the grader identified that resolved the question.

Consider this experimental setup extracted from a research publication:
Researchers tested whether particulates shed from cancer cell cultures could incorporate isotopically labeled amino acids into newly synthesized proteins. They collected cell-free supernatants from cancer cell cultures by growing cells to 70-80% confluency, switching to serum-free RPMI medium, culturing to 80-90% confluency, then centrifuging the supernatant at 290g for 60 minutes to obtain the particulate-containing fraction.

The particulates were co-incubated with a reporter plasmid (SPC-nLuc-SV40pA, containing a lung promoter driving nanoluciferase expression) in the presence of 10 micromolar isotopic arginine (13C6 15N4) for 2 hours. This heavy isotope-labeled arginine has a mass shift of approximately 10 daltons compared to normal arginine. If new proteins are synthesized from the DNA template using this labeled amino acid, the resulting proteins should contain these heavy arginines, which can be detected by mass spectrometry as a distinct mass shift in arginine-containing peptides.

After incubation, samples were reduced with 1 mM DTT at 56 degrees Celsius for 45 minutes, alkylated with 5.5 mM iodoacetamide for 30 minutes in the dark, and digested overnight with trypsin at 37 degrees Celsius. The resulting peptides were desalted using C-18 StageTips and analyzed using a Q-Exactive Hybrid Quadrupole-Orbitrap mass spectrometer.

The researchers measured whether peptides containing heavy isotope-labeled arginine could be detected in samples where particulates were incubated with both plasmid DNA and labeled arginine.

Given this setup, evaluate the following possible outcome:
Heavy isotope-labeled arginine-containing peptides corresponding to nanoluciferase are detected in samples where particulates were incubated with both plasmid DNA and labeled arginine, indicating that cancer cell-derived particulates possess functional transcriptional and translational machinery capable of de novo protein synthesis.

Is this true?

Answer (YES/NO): YES